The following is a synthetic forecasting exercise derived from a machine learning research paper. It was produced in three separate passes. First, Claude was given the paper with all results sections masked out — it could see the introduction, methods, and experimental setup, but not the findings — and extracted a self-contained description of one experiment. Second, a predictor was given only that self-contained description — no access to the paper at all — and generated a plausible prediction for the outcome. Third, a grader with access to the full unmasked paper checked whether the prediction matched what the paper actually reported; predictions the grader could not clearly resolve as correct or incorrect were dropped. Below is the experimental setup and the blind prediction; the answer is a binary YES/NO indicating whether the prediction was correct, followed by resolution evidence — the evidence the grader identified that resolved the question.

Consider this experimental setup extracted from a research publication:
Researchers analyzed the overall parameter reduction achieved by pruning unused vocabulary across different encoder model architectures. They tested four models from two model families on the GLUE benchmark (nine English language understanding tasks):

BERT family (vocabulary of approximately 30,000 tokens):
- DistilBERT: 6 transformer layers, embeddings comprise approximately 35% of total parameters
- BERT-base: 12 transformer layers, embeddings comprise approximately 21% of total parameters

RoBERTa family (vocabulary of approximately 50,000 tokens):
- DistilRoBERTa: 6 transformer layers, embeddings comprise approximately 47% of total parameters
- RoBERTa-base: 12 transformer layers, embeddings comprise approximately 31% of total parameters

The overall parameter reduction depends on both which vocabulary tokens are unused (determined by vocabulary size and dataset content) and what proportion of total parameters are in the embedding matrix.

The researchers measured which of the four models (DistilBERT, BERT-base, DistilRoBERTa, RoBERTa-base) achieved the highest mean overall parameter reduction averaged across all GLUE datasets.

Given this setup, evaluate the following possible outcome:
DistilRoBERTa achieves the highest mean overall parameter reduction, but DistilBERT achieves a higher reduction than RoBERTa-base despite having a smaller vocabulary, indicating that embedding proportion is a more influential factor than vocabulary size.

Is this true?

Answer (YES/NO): YES